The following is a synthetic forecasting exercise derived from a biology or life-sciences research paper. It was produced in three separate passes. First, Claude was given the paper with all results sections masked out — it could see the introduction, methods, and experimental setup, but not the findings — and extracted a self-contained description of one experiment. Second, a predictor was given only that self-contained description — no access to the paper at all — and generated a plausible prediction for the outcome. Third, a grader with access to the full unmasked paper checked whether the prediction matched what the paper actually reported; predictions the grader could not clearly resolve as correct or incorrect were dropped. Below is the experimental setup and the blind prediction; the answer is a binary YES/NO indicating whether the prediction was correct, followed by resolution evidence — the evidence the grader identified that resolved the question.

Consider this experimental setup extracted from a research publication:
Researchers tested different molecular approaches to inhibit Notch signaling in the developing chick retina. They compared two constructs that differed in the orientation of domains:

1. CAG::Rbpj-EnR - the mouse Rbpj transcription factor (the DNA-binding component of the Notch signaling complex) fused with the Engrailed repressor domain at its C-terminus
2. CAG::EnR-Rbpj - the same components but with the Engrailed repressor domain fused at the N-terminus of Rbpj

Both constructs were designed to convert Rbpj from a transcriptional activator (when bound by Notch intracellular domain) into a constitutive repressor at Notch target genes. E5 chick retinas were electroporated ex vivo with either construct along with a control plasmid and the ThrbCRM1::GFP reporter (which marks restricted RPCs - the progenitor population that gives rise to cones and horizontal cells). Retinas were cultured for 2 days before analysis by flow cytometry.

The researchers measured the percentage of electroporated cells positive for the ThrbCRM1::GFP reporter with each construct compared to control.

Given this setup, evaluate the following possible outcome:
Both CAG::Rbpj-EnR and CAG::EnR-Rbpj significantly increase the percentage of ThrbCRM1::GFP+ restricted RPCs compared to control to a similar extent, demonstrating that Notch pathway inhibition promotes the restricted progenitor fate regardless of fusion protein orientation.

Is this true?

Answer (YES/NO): YES